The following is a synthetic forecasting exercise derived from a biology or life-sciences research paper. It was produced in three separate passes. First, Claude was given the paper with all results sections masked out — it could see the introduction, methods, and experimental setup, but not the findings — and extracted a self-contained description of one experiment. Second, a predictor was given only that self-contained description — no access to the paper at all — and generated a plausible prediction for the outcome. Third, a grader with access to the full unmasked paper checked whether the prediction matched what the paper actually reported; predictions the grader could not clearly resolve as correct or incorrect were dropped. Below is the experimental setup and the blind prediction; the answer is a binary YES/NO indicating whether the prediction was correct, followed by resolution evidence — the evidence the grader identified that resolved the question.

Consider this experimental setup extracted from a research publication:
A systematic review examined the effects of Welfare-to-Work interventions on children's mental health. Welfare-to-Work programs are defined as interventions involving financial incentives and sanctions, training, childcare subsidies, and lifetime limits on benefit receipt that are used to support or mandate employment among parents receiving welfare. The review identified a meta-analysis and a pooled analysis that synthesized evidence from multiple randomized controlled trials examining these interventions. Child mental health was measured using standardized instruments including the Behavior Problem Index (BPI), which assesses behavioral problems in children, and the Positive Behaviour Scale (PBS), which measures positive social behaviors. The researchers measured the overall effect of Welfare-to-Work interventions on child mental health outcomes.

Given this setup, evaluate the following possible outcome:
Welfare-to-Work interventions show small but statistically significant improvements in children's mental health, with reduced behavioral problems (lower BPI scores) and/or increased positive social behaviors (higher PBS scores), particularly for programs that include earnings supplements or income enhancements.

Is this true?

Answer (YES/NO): NO